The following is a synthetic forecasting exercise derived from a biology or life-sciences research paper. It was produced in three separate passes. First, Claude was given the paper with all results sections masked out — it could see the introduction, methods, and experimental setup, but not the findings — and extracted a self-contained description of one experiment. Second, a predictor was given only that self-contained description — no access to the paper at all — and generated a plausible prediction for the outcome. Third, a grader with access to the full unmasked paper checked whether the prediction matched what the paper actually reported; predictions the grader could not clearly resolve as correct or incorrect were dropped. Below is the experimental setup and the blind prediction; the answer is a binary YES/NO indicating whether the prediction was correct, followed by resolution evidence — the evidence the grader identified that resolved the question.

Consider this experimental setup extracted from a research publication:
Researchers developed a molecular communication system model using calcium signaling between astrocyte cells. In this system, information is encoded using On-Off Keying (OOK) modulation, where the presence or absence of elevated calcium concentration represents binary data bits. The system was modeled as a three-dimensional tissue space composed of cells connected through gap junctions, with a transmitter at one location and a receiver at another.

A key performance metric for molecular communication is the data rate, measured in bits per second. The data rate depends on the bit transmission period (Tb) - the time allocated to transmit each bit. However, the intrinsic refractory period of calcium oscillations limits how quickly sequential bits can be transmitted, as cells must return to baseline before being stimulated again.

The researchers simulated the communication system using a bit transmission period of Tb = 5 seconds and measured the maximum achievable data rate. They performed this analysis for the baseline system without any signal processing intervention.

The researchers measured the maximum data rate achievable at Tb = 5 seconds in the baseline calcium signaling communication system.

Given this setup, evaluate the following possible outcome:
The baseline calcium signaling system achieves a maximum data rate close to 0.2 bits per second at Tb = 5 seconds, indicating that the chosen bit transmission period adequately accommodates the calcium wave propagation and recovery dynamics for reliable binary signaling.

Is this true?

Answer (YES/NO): NO